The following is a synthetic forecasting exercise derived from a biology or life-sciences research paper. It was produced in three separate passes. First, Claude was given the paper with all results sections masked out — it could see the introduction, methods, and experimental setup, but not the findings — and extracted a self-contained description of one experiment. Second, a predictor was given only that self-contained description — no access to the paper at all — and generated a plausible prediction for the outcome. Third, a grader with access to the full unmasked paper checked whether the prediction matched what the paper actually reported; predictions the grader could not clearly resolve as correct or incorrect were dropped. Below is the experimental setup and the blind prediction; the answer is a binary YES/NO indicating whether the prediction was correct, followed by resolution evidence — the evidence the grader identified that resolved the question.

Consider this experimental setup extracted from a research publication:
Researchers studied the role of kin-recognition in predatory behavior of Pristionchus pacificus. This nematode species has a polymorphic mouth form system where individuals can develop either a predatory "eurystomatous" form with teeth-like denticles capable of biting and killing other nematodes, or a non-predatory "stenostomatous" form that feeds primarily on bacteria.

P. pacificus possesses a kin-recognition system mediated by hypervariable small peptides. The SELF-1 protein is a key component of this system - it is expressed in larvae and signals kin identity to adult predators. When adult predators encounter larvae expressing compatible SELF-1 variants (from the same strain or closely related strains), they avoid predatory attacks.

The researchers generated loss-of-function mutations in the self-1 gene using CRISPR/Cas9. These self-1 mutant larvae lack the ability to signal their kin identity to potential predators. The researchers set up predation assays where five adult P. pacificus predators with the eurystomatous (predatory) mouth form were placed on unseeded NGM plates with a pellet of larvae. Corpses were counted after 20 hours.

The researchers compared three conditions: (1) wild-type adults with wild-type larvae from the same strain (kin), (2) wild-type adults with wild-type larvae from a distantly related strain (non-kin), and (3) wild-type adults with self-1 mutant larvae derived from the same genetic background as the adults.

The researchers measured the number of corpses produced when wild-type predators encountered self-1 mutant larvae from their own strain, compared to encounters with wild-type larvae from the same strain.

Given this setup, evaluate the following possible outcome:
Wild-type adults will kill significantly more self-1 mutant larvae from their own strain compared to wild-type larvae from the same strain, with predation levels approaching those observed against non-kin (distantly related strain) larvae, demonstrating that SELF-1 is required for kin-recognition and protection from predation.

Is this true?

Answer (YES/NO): NO